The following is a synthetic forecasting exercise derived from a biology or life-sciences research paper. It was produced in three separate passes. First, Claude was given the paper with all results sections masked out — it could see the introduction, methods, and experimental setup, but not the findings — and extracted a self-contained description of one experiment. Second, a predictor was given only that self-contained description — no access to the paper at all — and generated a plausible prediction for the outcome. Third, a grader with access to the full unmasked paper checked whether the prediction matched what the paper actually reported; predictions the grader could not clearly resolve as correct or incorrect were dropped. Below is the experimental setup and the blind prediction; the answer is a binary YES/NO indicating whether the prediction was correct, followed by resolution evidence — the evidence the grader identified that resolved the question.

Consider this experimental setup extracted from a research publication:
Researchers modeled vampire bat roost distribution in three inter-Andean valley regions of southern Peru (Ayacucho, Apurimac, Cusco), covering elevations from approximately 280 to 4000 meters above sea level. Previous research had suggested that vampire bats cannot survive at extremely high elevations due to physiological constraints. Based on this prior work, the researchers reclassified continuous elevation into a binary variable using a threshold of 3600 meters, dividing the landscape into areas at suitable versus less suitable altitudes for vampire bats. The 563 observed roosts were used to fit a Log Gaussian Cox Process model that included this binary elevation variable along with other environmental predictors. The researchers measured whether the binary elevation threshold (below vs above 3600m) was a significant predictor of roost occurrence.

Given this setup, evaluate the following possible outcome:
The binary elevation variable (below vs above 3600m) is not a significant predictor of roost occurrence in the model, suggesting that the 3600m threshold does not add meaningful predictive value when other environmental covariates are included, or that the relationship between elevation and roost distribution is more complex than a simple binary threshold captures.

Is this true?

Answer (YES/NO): YES